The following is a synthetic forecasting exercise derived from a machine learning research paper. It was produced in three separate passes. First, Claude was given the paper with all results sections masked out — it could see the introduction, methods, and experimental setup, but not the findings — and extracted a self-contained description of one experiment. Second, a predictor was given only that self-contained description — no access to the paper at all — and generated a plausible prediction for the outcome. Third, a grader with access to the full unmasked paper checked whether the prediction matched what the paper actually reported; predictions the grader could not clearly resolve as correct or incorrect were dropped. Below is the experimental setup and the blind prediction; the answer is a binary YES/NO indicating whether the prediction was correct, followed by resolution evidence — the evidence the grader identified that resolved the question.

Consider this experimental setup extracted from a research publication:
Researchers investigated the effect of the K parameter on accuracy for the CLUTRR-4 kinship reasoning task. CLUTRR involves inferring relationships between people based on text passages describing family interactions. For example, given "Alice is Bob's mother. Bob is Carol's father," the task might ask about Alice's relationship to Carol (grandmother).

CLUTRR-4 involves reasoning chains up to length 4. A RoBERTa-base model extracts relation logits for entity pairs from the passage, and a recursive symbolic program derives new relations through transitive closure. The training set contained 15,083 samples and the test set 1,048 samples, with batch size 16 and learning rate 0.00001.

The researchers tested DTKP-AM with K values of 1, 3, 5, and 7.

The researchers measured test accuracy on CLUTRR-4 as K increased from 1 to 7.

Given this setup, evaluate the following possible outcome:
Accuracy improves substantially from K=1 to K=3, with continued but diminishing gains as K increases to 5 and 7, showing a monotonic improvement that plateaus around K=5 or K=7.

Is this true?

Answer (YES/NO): NO